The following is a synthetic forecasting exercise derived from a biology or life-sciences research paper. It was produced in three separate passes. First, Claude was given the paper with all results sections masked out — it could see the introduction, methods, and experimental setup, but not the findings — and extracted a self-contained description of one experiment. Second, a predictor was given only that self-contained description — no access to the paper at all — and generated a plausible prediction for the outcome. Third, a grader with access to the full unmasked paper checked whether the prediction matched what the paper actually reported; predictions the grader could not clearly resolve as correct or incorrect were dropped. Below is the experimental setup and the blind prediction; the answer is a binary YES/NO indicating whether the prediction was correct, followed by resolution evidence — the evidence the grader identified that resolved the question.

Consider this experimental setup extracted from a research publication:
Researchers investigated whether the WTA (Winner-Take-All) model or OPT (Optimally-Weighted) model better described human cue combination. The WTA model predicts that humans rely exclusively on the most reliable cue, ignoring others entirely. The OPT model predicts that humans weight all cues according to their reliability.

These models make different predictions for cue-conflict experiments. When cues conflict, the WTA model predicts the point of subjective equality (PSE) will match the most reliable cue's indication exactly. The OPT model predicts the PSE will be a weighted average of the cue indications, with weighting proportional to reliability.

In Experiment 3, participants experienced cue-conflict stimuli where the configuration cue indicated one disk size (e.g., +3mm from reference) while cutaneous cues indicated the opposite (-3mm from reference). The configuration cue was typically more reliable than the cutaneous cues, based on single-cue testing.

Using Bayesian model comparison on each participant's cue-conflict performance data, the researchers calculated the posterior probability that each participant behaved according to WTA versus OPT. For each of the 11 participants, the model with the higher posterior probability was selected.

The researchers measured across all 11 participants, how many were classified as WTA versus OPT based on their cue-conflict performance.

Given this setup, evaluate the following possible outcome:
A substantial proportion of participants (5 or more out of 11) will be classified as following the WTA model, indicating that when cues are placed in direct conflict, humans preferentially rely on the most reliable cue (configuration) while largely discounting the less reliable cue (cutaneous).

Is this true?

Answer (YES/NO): NO